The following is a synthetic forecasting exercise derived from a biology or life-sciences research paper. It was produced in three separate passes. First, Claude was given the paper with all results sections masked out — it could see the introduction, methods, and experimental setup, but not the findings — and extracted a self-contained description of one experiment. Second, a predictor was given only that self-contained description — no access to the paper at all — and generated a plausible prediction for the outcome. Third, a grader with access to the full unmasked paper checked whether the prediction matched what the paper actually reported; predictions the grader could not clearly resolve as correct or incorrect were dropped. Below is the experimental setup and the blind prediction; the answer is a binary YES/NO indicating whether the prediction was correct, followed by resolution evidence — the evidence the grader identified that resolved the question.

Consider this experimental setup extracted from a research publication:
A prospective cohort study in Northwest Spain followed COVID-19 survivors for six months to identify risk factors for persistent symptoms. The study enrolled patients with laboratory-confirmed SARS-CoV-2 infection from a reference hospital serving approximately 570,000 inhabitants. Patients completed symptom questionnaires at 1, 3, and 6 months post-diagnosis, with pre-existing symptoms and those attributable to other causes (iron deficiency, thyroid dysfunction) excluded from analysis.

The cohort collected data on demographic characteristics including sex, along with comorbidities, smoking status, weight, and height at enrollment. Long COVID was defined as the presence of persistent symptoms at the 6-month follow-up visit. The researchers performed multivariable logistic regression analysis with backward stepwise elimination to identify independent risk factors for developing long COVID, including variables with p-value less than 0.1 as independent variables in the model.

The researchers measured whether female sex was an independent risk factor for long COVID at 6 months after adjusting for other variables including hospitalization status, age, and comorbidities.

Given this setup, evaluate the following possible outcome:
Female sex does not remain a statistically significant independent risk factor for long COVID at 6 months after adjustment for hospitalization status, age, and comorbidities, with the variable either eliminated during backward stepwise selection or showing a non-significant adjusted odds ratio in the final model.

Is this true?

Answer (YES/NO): NO